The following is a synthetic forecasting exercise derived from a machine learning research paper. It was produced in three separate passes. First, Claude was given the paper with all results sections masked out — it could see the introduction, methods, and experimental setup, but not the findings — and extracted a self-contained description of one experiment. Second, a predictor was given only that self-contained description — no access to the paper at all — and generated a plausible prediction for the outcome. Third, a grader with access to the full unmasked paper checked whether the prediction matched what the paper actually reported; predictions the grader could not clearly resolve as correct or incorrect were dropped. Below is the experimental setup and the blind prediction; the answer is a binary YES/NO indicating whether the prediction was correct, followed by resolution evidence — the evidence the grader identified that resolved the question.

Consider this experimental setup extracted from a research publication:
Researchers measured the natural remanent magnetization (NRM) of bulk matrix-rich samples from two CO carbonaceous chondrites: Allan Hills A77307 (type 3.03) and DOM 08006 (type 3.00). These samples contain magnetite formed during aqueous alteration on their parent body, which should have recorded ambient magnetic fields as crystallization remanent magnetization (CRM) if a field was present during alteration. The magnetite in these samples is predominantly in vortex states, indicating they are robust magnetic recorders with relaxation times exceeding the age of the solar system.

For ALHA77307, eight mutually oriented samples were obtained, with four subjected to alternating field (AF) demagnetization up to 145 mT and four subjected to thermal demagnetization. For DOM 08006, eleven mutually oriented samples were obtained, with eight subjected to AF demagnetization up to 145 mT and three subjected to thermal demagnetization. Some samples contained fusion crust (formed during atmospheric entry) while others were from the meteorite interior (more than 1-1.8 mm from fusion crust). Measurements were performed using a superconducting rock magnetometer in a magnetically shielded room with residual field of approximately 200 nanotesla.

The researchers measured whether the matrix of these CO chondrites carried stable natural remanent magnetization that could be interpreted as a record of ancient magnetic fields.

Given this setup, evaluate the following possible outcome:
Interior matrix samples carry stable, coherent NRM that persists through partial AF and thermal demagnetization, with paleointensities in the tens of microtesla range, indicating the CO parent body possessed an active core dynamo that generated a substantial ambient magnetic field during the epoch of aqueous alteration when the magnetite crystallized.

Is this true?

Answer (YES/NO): NO